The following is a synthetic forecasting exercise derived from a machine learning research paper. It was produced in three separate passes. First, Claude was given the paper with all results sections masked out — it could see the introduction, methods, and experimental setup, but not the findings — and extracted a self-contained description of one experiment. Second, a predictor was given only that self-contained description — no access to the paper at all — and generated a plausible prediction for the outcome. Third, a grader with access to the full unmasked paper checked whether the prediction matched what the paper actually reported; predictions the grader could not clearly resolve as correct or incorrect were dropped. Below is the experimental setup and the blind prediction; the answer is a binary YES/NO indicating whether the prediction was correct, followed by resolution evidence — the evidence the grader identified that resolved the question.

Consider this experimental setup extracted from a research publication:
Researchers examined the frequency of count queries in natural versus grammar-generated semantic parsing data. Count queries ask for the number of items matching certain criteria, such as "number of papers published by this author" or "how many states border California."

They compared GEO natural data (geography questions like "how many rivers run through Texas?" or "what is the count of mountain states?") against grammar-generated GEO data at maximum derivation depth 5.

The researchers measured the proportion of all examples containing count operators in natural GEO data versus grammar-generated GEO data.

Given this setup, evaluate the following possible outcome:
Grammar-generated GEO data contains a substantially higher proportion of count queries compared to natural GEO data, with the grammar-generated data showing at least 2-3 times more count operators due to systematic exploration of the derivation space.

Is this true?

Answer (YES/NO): NO